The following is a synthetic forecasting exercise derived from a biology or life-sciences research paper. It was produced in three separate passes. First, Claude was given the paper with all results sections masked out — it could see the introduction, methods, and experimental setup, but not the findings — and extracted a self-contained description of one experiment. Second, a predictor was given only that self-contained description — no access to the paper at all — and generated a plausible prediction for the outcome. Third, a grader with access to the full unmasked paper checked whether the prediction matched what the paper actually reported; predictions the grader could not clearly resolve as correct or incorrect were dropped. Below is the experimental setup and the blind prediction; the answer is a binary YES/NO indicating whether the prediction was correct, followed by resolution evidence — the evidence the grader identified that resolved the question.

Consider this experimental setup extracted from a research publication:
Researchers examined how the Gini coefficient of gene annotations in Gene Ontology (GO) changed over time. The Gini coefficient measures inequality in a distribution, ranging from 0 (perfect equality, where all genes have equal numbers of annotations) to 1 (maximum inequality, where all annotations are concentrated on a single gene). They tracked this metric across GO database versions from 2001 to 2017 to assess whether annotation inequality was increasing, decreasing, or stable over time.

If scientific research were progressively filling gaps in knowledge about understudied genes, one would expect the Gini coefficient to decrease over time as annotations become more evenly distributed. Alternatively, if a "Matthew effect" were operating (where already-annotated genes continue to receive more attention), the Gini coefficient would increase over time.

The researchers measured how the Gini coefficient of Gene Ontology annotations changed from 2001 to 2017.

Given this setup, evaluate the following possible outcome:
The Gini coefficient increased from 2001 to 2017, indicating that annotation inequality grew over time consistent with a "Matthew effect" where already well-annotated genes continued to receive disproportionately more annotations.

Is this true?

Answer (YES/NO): YES